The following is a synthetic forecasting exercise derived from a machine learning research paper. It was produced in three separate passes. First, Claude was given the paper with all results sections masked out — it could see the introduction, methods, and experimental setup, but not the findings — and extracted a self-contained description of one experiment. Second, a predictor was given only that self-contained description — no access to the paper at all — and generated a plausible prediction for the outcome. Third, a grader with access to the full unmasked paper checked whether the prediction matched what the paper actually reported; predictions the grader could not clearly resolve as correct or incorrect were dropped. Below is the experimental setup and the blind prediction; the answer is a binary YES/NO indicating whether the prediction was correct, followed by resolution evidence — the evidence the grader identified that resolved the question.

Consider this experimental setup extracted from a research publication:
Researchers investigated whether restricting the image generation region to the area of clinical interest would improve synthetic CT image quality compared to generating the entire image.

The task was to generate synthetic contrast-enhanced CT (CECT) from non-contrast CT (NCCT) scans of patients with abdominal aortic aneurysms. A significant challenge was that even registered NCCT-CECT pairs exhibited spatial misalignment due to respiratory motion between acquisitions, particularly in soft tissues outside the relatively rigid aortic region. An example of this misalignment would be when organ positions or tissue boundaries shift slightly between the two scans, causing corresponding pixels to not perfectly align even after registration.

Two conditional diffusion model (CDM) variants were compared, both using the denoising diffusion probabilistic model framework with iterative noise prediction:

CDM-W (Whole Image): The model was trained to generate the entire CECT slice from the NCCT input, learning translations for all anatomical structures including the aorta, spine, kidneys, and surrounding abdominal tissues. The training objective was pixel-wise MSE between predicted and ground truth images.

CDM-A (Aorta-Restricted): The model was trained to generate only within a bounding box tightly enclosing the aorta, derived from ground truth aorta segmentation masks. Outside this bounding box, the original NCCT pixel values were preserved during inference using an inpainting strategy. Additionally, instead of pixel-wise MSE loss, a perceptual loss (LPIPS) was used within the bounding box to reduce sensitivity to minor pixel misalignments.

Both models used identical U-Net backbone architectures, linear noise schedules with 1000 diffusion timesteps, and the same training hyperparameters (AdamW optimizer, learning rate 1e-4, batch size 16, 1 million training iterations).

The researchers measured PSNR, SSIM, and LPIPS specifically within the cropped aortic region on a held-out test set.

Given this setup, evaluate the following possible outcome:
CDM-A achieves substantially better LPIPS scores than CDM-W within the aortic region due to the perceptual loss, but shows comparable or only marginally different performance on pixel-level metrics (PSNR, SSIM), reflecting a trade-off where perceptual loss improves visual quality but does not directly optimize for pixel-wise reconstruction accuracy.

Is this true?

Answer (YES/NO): NO